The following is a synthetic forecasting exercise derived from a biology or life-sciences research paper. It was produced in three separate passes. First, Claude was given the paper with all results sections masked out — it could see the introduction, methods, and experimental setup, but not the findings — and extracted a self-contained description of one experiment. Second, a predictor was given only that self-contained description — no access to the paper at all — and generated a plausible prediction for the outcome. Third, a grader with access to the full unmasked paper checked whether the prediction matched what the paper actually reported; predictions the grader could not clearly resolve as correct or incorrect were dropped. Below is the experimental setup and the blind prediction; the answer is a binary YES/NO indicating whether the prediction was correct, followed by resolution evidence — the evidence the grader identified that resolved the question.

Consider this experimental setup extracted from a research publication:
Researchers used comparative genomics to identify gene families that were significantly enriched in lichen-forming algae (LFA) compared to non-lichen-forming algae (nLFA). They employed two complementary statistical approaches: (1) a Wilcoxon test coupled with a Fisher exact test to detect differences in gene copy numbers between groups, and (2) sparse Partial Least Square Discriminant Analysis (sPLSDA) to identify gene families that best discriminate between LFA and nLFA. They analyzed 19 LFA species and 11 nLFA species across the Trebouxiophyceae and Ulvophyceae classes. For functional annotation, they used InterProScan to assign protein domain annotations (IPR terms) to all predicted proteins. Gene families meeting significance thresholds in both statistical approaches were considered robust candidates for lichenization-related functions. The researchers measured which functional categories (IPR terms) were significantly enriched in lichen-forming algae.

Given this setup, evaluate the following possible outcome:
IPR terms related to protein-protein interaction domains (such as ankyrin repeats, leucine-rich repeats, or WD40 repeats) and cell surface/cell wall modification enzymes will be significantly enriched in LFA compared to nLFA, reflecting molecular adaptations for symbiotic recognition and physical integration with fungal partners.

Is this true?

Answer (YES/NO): NO